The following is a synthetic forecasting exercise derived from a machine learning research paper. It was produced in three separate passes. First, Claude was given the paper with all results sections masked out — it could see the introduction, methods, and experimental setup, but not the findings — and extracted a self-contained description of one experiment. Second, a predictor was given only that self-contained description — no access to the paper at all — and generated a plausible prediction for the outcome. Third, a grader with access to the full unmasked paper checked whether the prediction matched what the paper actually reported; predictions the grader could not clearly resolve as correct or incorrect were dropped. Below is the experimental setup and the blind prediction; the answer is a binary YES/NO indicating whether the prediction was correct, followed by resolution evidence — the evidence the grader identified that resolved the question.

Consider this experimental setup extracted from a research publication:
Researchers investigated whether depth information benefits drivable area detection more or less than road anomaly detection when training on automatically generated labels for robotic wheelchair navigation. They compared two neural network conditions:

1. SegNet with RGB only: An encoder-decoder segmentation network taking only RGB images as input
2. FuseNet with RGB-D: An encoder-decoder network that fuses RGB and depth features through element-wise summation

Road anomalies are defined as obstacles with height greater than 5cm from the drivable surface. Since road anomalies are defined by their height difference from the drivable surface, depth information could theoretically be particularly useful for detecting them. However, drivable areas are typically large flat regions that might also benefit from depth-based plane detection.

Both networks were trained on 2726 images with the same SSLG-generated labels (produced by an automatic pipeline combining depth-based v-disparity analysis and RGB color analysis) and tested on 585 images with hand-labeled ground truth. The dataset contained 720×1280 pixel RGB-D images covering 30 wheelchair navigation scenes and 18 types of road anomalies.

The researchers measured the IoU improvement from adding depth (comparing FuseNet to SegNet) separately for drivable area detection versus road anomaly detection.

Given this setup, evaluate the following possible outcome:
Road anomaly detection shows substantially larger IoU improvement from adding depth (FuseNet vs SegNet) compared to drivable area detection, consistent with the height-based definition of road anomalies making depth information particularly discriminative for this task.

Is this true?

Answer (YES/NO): YES